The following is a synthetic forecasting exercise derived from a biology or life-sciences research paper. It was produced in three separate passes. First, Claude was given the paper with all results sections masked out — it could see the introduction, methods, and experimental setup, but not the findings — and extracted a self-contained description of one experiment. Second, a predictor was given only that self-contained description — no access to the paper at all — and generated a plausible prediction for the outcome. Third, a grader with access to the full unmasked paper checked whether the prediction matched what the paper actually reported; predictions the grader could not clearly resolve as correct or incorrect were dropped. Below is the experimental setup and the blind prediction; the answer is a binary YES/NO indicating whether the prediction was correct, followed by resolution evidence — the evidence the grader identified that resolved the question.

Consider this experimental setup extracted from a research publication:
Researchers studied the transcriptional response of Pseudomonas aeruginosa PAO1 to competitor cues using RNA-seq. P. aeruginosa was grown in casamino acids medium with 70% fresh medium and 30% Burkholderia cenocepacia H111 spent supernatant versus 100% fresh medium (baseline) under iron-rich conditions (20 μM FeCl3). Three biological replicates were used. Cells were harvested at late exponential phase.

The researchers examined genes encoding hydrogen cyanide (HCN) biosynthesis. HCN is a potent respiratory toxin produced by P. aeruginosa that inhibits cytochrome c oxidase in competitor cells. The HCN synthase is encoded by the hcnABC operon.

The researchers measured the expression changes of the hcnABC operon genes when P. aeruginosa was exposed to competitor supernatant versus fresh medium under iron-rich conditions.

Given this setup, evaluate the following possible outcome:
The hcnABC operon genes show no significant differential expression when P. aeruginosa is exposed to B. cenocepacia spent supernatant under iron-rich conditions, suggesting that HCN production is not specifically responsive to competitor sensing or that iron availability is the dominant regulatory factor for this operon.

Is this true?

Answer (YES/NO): YES